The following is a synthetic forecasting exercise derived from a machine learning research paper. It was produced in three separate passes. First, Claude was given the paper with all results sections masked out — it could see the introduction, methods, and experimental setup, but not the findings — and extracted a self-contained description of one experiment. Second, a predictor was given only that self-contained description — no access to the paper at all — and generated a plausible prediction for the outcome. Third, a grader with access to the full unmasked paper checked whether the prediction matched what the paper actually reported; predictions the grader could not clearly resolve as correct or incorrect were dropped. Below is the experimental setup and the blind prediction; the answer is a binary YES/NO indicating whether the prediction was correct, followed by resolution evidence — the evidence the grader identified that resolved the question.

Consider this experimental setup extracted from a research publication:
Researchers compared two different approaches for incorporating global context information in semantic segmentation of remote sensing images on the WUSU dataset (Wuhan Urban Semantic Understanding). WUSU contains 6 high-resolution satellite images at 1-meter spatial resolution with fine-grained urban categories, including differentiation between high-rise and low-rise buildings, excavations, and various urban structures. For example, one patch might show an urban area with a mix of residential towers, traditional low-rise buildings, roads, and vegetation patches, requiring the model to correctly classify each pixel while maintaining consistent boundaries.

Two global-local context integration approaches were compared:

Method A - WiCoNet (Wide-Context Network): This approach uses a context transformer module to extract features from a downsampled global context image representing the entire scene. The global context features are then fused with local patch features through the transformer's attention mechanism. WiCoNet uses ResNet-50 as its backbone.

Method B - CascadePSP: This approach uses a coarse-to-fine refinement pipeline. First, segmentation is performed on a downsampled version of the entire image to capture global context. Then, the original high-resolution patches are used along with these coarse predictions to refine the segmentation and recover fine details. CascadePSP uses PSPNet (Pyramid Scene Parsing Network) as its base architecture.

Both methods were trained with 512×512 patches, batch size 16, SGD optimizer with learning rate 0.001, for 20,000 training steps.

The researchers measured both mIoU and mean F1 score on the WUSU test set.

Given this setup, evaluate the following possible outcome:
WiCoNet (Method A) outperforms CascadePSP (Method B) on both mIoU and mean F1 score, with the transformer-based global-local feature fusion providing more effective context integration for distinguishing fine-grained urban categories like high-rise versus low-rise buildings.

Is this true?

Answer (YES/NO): NO